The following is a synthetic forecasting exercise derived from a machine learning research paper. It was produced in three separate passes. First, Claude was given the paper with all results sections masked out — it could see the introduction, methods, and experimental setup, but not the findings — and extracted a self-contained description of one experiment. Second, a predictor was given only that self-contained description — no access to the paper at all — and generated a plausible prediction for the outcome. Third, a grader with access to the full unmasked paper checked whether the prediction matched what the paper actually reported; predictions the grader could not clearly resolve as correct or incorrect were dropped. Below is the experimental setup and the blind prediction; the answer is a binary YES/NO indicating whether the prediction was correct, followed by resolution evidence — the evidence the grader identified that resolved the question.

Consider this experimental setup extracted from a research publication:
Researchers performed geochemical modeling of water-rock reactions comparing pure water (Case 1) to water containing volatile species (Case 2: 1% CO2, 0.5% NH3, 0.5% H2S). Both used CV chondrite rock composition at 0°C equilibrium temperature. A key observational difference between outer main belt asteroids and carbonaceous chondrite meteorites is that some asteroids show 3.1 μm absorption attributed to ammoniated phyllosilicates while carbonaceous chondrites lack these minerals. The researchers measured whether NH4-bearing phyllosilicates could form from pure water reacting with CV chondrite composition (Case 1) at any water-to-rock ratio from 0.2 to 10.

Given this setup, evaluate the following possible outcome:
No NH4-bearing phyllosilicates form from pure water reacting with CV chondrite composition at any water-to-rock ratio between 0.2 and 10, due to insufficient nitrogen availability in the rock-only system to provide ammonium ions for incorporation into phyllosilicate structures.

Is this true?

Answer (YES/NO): YES